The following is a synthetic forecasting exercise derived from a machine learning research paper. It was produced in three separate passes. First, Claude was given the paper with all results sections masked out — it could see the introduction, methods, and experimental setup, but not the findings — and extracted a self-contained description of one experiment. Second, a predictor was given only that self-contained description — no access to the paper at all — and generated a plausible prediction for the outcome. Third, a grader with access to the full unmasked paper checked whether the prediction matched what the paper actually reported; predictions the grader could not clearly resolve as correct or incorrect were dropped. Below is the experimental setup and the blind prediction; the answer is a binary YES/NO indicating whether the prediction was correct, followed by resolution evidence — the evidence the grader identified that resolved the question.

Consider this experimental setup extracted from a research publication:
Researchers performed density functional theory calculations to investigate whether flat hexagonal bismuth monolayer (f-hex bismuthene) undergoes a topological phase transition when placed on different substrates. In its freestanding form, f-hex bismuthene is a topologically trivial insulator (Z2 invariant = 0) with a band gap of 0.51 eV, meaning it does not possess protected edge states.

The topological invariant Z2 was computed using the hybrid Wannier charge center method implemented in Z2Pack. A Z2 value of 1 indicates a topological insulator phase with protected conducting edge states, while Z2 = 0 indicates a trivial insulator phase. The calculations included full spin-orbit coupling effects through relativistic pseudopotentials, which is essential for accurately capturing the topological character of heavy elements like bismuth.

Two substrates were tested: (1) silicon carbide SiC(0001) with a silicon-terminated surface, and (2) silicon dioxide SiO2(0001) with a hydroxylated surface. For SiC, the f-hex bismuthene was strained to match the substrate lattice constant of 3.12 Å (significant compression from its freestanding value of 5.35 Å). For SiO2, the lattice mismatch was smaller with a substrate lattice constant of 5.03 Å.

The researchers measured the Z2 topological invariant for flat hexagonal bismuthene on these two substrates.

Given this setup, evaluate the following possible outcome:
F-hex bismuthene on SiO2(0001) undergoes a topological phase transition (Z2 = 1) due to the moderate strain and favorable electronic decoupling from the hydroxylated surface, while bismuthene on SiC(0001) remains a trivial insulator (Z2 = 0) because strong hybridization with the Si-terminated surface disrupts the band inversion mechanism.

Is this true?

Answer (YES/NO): NO